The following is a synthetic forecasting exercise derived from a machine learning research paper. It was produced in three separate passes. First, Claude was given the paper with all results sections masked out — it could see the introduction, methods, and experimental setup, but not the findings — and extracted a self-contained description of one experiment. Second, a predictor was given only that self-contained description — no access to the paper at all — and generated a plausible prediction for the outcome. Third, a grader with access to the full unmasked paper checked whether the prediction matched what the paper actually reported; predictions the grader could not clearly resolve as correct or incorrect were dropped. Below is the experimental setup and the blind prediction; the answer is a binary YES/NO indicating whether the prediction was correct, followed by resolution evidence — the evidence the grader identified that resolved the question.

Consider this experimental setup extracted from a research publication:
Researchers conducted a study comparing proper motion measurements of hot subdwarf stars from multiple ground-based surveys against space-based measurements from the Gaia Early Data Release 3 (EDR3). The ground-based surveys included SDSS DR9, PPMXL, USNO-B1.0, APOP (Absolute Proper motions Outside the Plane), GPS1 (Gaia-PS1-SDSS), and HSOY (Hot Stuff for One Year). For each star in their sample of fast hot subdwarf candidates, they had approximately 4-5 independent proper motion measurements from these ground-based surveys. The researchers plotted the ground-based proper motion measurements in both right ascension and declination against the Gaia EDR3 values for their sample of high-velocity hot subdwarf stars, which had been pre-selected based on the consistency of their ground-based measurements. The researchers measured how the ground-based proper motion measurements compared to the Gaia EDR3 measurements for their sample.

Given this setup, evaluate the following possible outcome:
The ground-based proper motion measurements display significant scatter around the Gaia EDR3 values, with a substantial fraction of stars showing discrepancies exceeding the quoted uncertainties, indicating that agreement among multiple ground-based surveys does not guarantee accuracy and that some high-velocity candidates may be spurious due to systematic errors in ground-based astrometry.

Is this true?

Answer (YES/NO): NO